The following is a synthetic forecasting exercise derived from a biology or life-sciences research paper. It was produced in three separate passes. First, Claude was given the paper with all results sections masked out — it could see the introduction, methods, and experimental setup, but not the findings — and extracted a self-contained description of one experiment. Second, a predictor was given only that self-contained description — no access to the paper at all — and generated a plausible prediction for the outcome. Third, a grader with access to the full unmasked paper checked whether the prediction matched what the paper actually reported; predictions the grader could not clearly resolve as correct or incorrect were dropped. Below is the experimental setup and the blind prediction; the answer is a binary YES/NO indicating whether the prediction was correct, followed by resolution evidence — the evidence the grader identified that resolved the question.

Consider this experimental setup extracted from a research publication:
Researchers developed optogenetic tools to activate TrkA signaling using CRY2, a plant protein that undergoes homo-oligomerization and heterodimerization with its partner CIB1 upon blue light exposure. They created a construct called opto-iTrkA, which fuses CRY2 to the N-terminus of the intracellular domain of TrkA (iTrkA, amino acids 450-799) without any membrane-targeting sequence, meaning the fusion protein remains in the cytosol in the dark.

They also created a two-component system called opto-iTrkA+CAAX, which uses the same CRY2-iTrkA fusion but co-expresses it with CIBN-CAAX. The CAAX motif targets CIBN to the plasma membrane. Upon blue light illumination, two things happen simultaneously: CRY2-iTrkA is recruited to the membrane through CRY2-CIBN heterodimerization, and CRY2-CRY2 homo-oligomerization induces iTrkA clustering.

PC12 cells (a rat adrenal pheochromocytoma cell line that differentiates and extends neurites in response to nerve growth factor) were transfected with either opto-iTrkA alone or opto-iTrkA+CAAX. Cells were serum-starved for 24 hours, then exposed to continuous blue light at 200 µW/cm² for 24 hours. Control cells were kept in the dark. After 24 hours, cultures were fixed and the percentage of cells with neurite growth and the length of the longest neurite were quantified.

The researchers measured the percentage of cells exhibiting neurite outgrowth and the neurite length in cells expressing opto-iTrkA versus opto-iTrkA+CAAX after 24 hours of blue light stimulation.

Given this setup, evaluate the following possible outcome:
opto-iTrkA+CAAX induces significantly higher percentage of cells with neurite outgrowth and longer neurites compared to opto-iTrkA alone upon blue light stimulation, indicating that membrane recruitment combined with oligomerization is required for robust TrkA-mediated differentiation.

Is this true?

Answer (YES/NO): YES